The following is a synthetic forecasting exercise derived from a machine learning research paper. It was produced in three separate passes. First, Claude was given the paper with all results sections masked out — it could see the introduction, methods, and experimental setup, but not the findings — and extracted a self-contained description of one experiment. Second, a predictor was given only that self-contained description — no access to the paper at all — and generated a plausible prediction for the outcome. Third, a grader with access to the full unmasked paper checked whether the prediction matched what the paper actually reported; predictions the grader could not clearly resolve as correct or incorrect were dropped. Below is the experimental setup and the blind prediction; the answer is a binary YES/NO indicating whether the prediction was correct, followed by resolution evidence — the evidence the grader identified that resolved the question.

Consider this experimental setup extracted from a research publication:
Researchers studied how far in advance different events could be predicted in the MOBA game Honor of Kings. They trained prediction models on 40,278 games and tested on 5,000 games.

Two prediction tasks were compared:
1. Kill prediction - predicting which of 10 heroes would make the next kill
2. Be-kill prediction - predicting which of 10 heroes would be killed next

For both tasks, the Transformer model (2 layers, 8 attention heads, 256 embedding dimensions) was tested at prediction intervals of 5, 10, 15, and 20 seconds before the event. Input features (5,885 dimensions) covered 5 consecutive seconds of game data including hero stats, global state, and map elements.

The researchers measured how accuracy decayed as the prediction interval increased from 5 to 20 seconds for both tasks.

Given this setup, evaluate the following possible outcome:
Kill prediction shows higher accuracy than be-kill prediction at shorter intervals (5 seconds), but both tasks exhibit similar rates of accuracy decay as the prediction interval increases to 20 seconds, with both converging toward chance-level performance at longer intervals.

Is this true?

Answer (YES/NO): NO